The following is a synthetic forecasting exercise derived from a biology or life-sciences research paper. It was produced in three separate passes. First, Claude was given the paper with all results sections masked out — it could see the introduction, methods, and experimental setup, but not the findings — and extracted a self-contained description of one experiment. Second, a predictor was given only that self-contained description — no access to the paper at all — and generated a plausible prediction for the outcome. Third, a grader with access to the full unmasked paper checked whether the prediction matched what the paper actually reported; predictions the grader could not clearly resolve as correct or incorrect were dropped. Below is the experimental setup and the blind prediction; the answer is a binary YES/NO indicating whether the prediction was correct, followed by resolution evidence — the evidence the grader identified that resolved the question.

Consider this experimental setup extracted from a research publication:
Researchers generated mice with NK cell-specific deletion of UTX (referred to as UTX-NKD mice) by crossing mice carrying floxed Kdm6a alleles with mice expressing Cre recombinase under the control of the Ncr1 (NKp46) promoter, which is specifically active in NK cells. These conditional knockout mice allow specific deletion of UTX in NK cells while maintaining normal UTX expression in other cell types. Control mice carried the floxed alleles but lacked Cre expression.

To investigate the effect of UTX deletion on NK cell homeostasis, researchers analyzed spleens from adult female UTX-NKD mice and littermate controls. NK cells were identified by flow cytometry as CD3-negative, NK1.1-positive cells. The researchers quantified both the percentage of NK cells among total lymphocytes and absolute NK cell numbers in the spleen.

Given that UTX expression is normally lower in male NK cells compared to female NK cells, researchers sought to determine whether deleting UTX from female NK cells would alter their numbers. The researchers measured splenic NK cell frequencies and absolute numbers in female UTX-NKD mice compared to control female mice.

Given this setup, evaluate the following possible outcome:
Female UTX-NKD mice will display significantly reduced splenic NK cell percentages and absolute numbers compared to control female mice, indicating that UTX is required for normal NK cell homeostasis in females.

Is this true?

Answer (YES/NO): NO